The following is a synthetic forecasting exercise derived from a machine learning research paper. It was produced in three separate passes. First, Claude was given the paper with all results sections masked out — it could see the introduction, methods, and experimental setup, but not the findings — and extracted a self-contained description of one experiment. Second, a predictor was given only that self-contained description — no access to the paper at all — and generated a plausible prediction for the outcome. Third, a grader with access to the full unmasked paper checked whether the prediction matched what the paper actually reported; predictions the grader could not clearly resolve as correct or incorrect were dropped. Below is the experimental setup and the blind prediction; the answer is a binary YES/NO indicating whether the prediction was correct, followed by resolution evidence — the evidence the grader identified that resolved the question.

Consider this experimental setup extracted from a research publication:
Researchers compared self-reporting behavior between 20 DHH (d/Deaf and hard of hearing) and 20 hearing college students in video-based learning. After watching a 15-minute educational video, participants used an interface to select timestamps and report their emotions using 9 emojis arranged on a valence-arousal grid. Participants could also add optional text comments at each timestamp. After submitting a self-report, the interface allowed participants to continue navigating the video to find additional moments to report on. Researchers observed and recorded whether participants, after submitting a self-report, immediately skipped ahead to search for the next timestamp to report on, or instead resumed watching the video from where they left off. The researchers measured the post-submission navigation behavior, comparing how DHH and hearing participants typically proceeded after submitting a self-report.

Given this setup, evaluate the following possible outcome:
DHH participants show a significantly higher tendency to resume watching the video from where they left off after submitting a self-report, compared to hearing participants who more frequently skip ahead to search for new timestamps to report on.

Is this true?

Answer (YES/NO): YES